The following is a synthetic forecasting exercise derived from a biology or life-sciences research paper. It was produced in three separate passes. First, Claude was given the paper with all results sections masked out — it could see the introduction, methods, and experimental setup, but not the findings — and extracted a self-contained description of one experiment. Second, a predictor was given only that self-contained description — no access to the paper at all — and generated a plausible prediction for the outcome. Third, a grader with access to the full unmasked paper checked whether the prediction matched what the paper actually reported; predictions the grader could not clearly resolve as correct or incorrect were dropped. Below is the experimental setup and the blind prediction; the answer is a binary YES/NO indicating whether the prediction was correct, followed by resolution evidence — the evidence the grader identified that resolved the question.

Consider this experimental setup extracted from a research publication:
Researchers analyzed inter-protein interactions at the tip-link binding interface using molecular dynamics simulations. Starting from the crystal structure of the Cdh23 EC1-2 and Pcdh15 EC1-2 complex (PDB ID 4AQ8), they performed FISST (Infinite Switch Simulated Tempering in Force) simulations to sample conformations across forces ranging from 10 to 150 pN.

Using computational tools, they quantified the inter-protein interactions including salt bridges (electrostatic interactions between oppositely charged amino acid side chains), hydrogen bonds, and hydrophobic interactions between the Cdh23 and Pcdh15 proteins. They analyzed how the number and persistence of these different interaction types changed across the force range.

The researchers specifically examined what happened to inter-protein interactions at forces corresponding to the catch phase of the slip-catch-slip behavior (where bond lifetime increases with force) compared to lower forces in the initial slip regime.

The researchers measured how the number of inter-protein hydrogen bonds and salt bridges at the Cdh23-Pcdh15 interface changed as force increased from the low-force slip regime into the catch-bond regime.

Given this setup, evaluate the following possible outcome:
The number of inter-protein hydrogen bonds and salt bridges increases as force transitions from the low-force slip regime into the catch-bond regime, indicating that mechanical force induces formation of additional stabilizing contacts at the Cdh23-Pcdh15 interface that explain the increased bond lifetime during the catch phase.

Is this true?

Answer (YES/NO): YES